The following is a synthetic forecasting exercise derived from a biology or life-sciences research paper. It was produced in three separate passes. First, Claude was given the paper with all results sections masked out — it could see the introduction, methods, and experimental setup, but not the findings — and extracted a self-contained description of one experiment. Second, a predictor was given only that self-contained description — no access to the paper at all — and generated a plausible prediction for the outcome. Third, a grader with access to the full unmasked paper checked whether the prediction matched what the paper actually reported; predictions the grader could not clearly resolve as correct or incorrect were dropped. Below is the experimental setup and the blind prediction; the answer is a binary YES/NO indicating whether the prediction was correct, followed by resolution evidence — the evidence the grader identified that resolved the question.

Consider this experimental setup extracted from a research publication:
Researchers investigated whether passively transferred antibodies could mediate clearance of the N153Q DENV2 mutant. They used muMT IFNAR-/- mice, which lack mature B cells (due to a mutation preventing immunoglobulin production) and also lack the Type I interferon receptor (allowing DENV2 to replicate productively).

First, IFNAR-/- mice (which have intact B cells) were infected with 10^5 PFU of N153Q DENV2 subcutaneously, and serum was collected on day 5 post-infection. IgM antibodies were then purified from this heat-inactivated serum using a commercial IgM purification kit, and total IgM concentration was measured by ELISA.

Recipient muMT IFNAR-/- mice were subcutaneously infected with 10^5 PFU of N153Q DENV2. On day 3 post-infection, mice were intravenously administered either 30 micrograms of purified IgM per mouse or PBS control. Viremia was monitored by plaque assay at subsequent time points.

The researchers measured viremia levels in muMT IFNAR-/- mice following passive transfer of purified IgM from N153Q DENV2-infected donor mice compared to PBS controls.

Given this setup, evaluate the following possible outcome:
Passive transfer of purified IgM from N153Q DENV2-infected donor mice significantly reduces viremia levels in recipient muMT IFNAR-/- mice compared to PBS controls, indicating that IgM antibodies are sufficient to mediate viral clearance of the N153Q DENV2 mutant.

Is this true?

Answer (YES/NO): YES